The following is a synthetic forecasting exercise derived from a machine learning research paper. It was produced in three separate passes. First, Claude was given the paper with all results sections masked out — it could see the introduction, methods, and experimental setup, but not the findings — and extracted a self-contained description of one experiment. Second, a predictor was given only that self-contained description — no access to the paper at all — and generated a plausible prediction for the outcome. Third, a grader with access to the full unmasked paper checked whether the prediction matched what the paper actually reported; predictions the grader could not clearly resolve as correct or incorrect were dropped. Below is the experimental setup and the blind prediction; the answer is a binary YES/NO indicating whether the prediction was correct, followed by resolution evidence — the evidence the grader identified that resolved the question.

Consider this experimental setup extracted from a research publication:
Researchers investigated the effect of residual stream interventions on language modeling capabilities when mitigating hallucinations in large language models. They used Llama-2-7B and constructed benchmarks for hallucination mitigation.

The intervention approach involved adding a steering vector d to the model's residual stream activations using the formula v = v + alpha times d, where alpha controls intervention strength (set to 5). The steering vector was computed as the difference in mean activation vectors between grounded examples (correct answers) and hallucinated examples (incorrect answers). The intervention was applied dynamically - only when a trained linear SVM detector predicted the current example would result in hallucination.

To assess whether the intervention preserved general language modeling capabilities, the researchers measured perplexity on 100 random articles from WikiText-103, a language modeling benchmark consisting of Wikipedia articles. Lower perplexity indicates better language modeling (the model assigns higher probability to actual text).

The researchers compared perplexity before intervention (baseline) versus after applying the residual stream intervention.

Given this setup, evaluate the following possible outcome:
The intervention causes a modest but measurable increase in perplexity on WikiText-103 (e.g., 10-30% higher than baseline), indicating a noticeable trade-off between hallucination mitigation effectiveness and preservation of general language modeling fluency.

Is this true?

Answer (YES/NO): NO